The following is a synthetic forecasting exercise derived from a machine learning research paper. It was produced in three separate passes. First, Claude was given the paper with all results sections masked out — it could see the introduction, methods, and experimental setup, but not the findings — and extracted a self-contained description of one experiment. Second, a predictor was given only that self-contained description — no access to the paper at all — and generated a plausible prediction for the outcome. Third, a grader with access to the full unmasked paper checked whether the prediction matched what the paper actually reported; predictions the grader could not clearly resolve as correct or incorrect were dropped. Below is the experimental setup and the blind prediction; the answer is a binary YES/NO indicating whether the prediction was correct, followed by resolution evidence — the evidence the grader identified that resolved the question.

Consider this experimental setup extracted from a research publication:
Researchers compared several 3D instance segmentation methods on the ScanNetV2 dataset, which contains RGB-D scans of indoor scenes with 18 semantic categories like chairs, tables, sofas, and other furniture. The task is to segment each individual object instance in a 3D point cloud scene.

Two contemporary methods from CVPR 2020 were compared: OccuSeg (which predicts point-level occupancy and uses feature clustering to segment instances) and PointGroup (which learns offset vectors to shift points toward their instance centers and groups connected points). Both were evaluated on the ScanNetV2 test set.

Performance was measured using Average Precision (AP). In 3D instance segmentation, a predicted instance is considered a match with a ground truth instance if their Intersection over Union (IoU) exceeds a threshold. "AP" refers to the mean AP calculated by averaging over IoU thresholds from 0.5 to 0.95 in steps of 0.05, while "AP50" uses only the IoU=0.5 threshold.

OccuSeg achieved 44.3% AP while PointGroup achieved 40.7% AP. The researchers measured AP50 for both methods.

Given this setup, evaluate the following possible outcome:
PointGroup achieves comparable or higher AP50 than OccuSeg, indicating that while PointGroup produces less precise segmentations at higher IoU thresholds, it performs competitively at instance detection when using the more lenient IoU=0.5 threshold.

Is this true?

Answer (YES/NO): YES